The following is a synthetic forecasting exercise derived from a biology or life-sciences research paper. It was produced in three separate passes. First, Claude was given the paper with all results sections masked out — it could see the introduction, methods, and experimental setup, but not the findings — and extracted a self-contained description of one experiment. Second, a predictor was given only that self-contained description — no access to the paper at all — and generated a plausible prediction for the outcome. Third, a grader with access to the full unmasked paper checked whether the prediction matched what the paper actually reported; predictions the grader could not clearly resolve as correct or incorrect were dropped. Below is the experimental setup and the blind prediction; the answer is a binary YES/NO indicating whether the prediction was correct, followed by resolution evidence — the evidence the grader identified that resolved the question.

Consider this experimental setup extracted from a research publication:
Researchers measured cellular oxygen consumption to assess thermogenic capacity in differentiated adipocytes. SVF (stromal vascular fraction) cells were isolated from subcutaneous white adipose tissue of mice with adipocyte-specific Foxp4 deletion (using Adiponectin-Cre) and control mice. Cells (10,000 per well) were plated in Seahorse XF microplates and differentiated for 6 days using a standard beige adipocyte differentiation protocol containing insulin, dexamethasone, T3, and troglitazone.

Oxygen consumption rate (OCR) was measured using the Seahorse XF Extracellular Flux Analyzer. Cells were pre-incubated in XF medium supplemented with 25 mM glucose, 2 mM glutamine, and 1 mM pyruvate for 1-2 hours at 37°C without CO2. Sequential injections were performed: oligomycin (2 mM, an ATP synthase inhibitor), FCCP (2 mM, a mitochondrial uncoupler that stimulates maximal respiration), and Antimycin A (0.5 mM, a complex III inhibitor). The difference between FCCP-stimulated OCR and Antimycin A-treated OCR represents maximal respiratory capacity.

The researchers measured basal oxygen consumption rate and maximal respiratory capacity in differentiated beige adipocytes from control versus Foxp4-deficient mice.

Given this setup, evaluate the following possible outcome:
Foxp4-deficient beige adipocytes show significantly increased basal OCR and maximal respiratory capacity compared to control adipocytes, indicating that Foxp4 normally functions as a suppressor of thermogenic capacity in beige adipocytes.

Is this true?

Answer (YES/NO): YES